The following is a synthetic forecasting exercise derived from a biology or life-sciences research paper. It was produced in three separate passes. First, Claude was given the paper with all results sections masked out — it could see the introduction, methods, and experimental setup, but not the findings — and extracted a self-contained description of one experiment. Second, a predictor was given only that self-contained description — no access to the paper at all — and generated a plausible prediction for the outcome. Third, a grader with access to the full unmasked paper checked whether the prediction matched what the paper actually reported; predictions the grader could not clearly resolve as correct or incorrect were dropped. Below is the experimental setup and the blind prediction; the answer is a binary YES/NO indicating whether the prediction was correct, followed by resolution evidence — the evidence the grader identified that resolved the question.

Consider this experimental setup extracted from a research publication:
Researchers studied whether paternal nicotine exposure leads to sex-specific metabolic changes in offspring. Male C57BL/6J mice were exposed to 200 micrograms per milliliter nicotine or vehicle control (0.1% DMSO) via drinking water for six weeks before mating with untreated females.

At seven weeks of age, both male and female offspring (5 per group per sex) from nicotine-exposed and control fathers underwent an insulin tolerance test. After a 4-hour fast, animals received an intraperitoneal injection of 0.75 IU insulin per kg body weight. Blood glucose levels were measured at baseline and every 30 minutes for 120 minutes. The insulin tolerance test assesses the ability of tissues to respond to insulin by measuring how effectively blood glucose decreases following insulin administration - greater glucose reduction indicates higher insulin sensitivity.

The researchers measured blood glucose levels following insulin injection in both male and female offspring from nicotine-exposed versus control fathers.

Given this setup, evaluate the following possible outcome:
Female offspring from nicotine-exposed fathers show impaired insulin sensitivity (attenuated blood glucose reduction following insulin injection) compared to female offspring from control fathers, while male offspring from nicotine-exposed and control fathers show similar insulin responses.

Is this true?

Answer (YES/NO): NO